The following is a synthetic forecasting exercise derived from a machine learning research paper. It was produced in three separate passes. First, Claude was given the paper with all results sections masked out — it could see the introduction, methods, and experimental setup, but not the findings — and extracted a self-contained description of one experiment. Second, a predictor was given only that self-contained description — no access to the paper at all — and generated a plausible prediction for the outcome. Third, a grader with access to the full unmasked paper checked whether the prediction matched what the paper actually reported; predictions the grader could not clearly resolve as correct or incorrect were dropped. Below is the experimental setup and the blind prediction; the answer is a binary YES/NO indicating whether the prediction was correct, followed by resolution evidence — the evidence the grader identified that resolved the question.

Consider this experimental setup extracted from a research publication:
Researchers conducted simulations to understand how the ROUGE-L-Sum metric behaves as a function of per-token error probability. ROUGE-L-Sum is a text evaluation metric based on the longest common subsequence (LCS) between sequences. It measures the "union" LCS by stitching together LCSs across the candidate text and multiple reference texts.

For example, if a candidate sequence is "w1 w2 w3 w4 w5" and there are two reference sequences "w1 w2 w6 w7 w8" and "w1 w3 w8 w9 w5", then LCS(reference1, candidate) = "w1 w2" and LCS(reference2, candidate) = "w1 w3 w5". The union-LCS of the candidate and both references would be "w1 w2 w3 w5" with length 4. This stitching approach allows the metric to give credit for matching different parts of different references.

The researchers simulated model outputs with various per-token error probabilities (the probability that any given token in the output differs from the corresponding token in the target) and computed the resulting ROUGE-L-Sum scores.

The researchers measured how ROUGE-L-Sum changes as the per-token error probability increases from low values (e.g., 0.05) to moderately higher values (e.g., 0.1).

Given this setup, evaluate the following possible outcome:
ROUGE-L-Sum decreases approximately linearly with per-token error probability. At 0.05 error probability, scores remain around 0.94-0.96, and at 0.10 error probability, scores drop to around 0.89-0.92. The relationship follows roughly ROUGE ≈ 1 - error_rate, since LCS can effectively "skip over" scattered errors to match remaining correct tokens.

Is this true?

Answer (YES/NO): NO